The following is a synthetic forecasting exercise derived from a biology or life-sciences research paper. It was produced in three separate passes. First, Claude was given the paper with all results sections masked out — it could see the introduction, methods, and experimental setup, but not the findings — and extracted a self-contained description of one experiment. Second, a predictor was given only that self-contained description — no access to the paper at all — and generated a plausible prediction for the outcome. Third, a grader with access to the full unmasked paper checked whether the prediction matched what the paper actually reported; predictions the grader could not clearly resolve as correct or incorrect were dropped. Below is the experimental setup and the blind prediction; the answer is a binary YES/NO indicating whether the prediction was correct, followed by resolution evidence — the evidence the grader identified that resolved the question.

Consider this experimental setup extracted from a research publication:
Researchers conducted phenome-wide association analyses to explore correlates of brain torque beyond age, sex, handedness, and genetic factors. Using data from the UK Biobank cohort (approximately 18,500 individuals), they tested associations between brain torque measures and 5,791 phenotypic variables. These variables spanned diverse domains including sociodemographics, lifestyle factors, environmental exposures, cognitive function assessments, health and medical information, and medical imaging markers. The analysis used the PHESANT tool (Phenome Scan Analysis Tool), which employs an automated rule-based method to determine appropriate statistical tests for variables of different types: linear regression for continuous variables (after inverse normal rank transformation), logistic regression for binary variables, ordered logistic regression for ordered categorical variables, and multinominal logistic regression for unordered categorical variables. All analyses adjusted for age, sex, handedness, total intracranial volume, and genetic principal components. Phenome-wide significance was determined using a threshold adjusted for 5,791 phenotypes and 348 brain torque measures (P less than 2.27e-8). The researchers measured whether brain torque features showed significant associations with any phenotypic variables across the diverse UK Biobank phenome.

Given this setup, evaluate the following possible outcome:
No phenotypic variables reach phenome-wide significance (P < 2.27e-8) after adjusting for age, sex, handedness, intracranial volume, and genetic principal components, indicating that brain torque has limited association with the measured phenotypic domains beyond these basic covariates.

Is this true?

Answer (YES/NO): NO